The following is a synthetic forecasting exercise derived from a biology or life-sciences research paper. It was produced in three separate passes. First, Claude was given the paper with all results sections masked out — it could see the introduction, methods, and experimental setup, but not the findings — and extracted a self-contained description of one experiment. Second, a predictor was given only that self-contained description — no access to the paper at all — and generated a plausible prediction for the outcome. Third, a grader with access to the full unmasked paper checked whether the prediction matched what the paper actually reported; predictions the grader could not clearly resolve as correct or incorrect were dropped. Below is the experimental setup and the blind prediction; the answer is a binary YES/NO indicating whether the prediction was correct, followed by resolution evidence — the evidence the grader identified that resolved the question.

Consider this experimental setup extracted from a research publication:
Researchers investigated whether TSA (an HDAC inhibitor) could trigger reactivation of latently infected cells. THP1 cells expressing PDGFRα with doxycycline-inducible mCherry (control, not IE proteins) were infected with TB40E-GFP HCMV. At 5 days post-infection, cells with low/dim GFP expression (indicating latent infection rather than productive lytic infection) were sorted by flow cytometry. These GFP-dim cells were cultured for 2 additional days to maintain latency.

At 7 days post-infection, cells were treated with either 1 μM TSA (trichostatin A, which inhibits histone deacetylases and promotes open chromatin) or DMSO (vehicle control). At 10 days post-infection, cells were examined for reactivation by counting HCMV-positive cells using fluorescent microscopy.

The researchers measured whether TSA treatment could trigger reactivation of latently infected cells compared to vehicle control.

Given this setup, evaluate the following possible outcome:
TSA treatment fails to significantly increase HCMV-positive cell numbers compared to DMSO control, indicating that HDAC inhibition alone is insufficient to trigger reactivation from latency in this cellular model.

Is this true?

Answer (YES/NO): NO